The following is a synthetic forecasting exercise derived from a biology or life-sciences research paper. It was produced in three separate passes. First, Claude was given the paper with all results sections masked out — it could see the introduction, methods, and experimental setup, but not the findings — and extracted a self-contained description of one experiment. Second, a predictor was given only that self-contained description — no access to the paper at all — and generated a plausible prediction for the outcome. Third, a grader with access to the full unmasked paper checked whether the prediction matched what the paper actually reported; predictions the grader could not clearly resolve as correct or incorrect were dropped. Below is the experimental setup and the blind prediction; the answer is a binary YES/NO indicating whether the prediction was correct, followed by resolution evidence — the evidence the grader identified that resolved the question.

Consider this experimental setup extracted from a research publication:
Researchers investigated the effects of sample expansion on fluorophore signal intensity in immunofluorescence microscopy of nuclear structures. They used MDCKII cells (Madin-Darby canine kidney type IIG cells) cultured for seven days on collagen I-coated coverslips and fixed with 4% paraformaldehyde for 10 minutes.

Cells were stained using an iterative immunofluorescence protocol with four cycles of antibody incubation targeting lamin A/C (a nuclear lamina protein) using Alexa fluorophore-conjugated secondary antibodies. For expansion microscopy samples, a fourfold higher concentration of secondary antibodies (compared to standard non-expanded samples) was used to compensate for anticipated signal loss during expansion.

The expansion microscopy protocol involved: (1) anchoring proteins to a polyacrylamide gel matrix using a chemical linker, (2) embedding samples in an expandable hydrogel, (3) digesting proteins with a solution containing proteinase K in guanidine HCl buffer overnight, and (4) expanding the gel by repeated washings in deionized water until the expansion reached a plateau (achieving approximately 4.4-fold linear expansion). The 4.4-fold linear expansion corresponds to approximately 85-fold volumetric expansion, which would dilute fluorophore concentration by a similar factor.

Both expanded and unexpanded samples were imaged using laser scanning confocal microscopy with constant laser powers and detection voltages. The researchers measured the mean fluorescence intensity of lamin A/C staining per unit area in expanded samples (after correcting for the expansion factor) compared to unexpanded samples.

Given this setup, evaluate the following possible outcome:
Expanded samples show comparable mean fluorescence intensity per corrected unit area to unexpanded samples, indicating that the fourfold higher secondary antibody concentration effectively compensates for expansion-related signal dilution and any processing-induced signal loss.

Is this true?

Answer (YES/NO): NO